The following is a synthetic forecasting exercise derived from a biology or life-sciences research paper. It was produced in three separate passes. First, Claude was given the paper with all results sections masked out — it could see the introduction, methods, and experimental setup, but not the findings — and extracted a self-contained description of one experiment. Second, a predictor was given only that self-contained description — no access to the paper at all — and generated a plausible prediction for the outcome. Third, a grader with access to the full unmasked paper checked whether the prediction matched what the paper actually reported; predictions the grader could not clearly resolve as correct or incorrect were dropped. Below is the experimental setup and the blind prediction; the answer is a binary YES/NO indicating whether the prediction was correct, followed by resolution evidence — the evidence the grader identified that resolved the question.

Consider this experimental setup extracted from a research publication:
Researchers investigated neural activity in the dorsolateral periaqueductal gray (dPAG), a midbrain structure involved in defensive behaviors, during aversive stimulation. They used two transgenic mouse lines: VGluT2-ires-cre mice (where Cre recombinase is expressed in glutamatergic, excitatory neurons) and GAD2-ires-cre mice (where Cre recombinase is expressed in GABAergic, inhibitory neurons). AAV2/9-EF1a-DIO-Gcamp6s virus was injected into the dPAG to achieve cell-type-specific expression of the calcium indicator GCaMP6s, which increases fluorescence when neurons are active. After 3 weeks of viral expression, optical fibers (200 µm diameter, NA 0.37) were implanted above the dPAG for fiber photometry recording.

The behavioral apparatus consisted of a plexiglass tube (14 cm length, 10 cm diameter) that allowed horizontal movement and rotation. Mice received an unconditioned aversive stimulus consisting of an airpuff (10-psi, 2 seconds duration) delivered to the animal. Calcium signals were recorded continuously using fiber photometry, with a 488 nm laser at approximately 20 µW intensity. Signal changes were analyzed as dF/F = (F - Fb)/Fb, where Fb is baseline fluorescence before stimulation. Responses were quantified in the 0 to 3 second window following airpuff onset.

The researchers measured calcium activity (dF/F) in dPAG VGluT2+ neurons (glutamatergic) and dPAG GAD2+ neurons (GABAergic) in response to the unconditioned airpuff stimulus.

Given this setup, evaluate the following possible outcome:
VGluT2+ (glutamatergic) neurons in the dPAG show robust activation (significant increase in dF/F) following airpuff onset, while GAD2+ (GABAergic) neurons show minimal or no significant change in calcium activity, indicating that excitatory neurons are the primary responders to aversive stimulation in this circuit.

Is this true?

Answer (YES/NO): NO